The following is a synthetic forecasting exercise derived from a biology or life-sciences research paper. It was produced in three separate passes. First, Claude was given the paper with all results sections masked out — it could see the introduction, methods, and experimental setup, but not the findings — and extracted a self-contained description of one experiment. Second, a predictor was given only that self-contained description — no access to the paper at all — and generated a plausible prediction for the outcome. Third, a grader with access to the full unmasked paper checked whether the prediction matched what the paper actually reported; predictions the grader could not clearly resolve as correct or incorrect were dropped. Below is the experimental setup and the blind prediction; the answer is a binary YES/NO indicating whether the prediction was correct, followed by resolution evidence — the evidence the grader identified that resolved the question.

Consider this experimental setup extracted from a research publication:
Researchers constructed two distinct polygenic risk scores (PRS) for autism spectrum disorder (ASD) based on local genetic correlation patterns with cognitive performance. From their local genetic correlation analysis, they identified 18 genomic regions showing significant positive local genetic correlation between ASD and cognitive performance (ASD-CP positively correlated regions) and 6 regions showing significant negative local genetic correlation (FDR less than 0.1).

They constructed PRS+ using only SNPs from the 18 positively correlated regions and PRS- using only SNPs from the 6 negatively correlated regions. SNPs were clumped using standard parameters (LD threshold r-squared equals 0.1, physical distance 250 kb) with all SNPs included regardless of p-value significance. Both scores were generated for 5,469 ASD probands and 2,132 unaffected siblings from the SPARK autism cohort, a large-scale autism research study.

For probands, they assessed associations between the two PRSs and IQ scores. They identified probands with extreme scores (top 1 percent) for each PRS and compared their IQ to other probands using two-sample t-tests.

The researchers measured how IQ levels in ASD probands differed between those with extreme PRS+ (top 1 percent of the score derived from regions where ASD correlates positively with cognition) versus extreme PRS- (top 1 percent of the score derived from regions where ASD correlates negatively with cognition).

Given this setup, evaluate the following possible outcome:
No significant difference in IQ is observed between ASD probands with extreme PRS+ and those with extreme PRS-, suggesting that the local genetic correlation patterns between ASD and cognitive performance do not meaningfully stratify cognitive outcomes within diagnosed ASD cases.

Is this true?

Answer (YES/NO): NO